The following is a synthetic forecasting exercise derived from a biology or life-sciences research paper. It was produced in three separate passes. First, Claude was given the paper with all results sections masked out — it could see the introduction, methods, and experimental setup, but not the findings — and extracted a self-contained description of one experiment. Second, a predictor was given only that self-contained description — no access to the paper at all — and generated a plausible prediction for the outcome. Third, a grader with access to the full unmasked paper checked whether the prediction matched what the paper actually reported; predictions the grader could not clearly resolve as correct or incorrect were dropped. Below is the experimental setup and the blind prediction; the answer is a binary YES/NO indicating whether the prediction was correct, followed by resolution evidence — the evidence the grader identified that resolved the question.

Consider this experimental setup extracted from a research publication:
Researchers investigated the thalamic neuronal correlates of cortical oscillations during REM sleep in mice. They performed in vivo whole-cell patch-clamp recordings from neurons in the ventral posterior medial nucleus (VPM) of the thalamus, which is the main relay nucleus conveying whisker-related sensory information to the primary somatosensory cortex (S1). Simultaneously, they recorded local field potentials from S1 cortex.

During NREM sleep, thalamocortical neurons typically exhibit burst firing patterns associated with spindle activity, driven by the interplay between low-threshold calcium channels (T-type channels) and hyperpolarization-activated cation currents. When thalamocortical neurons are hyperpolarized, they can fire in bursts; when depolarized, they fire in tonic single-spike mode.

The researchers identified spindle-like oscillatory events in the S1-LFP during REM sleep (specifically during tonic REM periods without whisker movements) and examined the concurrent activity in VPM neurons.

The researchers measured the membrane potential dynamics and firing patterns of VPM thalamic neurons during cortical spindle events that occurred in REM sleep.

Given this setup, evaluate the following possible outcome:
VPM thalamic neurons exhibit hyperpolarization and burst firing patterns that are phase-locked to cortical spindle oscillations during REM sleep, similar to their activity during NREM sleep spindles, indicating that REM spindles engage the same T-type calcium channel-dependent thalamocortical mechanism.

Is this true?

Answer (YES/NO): NO